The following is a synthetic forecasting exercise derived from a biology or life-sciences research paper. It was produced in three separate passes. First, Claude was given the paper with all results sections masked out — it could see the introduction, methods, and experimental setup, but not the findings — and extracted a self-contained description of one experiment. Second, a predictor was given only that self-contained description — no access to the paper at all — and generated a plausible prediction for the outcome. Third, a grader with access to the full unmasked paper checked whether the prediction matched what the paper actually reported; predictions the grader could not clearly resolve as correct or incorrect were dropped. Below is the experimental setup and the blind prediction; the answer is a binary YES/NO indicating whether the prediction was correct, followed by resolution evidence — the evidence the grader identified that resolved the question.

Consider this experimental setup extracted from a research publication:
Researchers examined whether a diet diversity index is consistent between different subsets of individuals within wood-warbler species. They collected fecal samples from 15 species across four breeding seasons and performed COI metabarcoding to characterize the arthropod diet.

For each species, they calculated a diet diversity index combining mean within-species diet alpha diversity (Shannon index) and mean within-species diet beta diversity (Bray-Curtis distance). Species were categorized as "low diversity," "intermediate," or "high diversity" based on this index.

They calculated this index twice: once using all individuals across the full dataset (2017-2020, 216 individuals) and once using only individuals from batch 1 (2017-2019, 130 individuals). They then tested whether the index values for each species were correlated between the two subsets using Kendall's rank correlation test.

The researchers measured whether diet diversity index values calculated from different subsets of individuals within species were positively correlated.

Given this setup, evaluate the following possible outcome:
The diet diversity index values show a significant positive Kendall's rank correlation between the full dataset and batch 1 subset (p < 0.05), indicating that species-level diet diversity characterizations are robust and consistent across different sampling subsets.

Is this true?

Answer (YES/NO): YES